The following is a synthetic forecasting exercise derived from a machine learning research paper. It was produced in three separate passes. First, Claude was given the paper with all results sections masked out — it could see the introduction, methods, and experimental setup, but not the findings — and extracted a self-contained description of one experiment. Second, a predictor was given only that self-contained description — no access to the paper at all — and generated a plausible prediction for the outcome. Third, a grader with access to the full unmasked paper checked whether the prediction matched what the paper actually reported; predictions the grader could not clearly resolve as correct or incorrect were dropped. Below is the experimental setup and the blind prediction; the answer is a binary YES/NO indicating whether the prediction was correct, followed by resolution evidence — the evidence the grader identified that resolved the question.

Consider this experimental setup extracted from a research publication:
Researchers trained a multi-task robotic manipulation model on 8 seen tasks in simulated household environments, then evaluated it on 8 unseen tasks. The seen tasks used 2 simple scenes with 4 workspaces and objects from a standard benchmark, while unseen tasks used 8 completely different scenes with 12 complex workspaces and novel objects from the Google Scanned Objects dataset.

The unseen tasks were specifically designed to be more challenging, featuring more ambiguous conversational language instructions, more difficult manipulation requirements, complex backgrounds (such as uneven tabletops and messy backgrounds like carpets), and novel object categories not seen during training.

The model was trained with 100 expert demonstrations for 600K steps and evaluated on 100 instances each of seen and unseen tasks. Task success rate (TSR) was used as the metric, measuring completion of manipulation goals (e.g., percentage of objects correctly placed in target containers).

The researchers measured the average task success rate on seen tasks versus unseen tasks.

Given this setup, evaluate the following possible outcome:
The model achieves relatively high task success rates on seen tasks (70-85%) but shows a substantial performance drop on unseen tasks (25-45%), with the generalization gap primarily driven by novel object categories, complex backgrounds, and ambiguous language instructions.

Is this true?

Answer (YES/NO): NO